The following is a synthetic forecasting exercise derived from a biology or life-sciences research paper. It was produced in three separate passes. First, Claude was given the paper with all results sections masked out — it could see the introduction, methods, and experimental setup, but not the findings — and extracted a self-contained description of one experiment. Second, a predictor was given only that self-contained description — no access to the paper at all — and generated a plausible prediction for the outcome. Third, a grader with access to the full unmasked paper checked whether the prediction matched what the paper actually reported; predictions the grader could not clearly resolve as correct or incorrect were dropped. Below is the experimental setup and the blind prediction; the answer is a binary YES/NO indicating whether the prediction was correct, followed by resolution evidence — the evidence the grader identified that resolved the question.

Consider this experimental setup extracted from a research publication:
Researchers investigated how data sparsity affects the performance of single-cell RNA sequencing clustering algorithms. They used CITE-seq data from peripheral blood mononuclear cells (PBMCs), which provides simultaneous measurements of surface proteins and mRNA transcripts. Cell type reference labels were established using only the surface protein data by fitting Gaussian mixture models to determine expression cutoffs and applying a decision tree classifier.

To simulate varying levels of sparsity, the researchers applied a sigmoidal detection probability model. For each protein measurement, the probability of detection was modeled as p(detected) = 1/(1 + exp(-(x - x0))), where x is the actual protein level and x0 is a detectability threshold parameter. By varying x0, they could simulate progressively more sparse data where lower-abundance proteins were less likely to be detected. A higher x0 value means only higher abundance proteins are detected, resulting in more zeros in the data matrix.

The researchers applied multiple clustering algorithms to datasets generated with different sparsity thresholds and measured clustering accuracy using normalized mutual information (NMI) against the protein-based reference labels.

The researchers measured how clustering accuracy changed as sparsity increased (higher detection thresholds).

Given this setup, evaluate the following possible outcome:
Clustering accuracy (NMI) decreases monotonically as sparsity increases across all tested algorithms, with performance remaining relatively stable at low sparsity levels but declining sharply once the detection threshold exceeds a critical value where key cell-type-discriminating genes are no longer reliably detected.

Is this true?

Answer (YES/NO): NO